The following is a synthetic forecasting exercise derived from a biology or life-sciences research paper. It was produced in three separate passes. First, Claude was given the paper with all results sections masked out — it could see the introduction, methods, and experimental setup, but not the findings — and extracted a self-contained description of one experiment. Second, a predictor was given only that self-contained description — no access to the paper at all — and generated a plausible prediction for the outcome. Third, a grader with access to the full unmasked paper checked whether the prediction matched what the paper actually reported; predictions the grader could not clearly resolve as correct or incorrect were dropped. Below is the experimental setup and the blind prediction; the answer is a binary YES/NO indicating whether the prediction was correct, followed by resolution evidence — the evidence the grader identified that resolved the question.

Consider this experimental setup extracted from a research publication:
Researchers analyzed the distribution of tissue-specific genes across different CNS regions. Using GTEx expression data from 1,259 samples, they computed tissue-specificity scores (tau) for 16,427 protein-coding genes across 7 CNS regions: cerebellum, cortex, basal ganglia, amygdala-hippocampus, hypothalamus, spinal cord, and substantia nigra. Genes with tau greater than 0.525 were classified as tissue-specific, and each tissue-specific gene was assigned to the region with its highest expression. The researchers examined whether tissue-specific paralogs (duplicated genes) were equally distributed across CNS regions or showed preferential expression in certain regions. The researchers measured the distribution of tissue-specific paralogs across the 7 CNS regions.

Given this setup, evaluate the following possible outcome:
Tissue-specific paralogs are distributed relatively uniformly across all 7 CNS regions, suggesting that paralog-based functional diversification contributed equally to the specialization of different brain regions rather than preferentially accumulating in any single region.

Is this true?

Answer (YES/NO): NO